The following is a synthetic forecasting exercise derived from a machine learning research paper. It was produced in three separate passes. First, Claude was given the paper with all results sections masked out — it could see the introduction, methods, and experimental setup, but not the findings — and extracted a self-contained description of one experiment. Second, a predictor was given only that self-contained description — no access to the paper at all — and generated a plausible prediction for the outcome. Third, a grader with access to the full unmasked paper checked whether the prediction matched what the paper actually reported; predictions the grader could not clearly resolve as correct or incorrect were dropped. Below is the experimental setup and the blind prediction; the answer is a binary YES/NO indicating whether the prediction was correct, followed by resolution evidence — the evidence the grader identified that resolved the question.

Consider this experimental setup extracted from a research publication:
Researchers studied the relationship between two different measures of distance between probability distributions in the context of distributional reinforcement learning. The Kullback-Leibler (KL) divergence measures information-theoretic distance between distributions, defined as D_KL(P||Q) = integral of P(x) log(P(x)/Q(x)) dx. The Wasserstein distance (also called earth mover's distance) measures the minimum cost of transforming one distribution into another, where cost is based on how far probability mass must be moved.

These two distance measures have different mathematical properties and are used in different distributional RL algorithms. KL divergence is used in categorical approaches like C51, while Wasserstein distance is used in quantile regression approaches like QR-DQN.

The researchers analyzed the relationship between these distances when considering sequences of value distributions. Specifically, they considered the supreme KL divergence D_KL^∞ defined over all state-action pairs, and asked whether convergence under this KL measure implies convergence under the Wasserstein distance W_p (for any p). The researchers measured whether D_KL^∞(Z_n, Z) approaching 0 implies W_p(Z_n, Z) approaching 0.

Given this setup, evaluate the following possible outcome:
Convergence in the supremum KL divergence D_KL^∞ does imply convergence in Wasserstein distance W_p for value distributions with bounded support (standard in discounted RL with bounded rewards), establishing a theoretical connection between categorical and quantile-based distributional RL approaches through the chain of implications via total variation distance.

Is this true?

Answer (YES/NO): YES